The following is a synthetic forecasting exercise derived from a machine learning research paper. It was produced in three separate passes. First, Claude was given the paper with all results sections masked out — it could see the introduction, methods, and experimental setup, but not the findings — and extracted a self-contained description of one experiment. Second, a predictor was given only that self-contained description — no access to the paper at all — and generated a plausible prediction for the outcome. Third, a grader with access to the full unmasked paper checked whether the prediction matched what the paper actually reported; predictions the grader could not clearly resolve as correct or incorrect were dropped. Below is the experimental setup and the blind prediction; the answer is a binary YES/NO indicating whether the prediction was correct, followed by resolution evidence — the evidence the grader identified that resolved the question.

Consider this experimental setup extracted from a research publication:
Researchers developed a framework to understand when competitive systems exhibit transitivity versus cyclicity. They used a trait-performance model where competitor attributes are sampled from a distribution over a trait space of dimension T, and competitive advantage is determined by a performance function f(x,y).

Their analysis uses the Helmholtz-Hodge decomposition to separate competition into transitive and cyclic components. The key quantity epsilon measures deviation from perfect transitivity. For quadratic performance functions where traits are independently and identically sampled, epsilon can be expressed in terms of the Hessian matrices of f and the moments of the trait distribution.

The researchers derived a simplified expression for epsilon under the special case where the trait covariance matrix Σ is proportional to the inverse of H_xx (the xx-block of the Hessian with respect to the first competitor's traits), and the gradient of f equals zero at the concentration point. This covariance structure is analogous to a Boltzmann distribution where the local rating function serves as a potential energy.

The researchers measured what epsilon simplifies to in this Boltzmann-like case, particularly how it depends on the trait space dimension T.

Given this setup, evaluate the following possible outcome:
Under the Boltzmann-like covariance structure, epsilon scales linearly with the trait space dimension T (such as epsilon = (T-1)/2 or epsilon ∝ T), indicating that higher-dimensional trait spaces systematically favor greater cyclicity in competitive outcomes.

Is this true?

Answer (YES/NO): NO